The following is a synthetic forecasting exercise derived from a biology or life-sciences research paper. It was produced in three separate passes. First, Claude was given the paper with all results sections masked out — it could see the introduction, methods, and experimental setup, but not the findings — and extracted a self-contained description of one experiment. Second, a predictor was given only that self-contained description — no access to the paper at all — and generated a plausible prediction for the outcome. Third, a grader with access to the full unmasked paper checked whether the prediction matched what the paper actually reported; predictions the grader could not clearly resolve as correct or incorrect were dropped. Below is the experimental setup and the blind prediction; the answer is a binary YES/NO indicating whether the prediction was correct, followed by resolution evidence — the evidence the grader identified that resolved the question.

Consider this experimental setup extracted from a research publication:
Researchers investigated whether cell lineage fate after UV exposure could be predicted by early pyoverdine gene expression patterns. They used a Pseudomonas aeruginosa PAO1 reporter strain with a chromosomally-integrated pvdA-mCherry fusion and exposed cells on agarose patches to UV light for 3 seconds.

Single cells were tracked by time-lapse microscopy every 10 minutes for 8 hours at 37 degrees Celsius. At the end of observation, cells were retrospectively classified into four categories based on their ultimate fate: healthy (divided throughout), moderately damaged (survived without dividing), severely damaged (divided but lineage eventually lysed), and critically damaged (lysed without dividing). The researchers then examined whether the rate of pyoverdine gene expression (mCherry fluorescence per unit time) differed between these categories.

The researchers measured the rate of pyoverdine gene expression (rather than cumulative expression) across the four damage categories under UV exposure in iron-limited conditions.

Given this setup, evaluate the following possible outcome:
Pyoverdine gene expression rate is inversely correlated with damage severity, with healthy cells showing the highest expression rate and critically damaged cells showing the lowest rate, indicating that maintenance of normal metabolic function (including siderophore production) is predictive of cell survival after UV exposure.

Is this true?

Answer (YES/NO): NO